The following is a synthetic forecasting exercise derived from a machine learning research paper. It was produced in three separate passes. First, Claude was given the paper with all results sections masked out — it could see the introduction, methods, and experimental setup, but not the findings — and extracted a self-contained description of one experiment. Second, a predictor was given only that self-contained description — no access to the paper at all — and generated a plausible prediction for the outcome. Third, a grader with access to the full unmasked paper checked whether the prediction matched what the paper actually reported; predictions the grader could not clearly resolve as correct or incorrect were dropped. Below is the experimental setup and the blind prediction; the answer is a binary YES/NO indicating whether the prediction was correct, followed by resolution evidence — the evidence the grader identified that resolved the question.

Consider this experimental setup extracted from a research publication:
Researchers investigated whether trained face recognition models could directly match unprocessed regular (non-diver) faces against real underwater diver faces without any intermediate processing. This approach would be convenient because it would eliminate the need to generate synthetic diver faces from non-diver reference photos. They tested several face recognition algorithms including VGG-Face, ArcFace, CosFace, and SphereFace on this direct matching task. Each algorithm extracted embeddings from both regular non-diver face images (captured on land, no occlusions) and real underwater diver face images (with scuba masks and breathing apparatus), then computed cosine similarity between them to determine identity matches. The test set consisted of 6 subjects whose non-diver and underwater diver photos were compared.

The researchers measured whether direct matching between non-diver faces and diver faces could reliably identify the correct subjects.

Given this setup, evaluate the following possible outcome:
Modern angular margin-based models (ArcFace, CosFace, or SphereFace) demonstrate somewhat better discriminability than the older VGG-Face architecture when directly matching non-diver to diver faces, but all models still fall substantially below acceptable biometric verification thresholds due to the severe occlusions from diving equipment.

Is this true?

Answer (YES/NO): NO